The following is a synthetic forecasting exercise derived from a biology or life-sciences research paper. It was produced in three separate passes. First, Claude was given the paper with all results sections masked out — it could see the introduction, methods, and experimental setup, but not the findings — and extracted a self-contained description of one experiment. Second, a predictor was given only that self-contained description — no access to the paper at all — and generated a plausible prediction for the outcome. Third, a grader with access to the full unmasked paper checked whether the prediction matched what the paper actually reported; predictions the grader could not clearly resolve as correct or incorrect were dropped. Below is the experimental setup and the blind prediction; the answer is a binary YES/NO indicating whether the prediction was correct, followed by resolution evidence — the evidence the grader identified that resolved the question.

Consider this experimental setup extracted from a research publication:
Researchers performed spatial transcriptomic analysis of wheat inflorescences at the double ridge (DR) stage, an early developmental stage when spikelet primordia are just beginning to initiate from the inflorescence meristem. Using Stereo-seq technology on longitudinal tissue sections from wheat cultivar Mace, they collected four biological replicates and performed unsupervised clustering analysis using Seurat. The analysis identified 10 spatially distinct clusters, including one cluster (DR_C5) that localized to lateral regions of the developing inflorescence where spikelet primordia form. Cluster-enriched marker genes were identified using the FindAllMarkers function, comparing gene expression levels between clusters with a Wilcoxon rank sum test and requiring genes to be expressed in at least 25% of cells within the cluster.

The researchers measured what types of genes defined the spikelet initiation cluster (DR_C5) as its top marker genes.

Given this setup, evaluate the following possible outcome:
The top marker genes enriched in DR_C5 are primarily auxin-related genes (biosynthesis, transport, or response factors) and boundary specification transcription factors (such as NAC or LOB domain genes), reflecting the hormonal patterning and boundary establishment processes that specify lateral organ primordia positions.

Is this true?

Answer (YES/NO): NO